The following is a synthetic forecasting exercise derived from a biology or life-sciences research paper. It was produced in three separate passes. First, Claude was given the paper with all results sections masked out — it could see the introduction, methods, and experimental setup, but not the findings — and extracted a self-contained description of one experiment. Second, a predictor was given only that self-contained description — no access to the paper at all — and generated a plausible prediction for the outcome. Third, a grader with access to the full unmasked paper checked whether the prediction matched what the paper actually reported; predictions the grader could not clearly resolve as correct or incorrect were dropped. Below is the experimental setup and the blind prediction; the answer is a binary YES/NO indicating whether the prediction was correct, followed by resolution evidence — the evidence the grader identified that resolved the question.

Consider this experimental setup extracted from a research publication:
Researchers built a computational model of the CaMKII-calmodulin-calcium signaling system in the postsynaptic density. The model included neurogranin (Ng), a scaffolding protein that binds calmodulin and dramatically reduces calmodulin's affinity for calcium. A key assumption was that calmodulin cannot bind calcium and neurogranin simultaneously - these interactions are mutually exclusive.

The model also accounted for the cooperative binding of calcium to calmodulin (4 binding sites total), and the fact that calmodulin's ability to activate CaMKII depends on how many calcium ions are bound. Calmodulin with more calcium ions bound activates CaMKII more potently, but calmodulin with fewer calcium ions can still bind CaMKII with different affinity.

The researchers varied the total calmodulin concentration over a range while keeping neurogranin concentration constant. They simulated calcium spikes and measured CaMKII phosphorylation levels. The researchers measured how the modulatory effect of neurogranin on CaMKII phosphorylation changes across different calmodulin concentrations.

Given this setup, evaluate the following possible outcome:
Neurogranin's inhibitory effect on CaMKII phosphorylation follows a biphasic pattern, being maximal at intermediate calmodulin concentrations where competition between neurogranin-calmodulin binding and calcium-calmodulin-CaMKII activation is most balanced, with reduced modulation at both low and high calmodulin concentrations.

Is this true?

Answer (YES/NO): NO